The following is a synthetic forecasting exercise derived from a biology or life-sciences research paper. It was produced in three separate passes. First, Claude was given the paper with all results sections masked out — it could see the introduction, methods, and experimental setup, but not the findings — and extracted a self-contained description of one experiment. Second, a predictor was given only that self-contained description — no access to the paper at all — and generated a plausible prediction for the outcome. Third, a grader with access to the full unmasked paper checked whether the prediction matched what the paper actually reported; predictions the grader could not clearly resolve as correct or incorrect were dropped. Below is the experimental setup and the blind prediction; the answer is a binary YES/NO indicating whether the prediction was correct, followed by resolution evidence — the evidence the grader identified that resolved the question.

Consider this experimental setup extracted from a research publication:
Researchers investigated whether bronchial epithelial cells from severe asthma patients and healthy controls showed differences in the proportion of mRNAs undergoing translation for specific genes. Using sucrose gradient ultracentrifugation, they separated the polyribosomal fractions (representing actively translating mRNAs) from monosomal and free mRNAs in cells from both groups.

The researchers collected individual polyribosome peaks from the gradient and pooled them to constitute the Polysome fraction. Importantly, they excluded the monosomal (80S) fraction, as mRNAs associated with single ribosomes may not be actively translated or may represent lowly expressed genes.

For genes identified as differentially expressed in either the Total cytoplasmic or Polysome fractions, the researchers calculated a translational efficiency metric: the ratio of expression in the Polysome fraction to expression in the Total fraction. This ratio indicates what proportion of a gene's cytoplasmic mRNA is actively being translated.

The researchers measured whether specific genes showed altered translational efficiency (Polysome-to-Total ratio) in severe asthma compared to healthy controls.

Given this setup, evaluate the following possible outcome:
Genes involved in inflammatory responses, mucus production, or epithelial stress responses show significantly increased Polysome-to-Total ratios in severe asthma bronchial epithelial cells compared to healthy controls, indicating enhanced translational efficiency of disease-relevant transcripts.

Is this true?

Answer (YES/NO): NO